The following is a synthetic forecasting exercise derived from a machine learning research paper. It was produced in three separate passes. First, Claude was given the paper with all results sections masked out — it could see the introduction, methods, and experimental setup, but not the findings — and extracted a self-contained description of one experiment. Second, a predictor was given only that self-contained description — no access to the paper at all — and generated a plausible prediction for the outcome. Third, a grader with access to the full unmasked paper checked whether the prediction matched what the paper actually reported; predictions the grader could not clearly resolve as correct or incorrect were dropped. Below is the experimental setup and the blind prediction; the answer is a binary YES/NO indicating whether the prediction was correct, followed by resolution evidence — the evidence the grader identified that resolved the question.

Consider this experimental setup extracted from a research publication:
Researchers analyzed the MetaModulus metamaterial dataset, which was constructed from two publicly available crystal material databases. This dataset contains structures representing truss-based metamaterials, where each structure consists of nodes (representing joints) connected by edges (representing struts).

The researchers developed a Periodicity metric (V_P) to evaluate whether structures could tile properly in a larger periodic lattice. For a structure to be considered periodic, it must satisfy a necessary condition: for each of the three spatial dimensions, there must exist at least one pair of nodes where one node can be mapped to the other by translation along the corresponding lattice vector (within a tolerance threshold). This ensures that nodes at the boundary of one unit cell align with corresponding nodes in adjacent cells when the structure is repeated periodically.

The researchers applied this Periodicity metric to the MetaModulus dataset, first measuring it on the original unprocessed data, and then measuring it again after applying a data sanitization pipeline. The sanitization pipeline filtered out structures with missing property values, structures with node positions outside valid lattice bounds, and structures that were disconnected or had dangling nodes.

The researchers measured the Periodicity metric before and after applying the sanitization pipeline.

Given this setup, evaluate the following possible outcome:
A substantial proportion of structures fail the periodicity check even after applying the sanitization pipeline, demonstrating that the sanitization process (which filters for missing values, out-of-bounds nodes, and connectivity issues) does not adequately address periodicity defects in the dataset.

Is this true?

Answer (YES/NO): NO